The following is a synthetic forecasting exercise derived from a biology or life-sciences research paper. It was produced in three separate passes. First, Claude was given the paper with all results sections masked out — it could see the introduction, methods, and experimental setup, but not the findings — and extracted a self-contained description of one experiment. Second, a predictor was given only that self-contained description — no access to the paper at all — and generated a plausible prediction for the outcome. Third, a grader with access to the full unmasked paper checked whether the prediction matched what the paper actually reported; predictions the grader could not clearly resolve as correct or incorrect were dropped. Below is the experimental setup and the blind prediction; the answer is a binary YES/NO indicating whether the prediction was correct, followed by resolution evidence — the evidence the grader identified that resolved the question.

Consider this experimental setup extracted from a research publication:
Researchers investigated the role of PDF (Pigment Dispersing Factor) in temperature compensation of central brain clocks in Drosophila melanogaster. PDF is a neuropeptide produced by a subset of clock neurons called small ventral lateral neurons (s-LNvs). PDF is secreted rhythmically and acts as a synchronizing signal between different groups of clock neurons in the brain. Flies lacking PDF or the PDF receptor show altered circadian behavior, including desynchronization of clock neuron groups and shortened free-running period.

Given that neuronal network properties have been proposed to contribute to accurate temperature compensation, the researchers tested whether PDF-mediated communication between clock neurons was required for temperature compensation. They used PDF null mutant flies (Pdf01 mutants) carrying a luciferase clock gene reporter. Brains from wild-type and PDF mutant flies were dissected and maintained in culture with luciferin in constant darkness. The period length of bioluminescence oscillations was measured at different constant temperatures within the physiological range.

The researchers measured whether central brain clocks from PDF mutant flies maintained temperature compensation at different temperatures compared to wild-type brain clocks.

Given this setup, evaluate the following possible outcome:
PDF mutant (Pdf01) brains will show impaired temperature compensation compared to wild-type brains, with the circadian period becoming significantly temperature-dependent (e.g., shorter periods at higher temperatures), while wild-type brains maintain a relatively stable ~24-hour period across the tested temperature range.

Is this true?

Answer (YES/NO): NO